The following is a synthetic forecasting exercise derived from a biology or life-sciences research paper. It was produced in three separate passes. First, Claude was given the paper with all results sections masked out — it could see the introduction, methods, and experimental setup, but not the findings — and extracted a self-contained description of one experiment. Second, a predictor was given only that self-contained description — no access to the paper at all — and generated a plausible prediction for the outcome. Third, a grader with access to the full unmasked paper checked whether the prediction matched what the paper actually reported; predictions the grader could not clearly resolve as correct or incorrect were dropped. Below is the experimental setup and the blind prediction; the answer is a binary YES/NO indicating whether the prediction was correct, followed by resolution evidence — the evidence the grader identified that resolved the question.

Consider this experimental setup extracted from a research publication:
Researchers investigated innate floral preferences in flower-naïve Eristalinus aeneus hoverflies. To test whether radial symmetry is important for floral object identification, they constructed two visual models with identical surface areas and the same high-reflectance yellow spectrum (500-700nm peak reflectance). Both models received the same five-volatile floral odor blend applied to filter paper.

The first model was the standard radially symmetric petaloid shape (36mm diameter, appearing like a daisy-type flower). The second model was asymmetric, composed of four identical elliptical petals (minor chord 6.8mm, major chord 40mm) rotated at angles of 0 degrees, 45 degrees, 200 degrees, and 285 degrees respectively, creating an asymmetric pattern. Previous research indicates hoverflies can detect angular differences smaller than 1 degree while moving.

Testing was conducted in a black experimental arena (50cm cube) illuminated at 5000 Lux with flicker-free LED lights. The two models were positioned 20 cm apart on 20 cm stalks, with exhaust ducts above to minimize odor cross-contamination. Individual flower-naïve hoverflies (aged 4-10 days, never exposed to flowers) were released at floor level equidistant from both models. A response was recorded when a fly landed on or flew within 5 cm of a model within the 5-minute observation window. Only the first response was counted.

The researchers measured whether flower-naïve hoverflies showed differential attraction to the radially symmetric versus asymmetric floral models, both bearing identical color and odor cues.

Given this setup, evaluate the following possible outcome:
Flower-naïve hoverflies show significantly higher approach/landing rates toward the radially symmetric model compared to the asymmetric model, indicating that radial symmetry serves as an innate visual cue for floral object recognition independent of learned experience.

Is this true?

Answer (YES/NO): YES